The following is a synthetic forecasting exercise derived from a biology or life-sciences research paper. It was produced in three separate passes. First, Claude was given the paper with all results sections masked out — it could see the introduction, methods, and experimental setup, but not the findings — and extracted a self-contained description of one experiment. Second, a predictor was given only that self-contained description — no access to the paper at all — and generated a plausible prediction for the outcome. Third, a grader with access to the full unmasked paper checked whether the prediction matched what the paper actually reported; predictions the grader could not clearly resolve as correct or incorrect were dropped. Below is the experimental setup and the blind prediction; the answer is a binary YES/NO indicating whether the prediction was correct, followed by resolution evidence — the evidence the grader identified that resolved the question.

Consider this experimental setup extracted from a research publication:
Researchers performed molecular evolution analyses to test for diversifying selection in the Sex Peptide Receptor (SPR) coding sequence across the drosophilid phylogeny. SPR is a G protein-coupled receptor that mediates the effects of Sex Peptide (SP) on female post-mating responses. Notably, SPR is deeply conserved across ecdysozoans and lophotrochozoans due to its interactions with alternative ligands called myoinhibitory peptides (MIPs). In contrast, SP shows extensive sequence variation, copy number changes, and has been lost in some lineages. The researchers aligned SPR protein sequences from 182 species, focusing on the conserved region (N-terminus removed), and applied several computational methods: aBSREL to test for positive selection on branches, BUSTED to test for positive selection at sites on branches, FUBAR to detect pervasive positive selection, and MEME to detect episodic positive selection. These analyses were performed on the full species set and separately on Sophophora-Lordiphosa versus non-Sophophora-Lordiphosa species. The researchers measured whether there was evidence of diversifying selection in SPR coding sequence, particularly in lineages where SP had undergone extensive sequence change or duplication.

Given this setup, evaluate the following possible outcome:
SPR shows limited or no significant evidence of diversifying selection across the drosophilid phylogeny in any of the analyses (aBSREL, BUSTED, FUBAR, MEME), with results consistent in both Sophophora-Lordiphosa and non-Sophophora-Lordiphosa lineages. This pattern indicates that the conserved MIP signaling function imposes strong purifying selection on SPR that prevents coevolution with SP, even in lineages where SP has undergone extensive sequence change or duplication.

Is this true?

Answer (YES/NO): NO